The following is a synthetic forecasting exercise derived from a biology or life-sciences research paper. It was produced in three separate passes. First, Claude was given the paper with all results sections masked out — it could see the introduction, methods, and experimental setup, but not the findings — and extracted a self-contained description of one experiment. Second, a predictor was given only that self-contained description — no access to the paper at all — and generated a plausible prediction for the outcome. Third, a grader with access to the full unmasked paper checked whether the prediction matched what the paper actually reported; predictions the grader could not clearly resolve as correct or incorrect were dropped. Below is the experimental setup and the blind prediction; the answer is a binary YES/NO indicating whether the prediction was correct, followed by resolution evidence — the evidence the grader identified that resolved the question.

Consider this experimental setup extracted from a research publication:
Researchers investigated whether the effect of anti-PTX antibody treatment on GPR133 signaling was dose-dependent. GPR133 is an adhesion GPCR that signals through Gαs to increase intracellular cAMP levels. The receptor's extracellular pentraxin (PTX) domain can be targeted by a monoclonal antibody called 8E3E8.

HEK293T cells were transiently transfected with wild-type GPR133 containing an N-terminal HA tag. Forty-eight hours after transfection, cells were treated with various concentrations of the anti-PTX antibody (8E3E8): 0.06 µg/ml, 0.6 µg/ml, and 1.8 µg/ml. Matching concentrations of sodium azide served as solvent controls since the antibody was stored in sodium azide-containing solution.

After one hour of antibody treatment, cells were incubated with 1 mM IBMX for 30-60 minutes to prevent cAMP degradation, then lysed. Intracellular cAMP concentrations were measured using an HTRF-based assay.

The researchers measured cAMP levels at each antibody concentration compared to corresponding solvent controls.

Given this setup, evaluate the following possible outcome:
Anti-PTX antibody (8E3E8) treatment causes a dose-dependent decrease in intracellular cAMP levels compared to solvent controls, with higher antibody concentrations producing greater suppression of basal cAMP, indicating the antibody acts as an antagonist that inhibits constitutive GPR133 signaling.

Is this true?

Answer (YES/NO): NO